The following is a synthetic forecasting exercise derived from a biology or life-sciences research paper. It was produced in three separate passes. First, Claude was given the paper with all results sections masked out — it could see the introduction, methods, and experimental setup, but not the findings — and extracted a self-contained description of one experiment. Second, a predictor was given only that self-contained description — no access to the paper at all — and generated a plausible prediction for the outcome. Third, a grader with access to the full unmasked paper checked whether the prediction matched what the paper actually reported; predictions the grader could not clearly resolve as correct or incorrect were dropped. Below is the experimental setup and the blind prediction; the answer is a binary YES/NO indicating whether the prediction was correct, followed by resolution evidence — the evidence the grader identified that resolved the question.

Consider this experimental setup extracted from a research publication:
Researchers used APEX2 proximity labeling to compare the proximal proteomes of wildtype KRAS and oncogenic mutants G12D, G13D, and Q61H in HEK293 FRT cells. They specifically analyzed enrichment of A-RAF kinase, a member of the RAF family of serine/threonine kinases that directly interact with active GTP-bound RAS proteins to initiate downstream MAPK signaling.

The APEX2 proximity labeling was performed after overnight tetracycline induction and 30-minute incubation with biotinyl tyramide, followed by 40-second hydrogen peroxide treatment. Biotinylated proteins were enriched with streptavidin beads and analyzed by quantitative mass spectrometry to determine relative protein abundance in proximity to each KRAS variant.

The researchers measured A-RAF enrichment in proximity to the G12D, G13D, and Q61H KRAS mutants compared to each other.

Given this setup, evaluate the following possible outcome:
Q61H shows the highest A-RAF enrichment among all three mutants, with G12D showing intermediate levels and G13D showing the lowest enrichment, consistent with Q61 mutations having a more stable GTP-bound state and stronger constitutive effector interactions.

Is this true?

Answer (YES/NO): NO